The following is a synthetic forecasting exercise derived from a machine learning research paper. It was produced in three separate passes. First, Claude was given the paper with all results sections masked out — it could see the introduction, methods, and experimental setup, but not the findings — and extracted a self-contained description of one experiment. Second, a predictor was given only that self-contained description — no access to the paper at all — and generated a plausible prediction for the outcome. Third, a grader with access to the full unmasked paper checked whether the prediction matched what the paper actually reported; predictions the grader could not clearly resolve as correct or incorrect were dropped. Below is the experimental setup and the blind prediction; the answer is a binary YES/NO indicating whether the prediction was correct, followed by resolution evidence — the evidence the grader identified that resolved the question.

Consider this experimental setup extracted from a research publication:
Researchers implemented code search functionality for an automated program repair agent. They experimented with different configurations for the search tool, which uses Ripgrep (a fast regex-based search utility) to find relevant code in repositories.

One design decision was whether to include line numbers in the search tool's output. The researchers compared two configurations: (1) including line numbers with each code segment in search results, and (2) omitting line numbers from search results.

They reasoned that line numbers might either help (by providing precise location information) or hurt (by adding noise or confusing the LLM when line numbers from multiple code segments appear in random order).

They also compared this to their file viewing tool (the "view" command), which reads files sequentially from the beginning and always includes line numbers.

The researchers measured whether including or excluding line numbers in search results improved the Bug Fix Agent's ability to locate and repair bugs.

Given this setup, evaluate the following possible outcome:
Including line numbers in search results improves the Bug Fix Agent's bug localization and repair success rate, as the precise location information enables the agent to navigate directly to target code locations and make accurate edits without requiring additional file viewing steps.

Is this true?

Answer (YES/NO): NO